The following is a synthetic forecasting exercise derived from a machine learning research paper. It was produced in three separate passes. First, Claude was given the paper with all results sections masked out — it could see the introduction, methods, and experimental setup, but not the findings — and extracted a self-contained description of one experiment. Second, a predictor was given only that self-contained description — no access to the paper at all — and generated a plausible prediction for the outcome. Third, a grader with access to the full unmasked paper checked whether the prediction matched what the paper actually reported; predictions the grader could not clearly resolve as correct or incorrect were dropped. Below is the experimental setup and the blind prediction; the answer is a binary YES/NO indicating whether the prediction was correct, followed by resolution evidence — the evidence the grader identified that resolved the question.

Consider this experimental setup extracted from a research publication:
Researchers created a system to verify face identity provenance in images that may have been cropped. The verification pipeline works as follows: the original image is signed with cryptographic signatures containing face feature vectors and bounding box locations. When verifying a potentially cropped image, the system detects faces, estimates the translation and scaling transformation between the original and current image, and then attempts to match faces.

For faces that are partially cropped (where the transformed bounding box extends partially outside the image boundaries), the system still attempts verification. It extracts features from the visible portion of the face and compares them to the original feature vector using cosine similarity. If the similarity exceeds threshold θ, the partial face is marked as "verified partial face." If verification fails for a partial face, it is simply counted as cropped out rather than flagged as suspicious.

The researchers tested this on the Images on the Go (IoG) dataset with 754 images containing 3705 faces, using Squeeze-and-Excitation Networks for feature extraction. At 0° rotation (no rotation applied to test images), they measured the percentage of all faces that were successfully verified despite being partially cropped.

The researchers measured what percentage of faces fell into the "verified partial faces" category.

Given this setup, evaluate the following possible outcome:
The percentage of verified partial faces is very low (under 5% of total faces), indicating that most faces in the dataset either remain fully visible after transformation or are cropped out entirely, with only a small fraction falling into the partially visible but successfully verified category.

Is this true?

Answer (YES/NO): YES